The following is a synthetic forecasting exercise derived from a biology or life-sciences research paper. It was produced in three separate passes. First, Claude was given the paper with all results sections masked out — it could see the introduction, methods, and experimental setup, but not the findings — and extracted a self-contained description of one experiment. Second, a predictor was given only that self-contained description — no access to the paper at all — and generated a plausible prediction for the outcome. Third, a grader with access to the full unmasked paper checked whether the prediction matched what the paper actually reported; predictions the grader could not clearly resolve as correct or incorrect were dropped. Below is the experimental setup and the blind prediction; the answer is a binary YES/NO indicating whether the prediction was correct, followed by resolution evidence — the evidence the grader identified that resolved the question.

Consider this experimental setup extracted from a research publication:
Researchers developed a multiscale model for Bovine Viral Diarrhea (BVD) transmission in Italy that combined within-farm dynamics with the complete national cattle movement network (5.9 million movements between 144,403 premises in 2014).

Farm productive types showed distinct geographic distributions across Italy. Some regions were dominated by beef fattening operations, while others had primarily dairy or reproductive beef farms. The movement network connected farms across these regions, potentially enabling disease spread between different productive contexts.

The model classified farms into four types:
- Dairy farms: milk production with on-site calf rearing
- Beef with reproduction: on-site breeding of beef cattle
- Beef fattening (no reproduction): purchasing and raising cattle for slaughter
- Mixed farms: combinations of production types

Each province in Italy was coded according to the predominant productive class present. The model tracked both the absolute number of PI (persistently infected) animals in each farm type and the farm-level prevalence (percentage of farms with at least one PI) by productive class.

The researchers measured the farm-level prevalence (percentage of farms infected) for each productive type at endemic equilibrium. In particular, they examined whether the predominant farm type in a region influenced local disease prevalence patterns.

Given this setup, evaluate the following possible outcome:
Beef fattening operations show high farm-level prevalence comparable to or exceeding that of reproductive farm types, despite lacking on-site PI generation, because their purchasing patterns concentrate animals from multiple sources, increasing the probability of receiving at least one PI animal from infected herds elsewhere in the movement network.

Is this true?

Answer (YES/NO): NO